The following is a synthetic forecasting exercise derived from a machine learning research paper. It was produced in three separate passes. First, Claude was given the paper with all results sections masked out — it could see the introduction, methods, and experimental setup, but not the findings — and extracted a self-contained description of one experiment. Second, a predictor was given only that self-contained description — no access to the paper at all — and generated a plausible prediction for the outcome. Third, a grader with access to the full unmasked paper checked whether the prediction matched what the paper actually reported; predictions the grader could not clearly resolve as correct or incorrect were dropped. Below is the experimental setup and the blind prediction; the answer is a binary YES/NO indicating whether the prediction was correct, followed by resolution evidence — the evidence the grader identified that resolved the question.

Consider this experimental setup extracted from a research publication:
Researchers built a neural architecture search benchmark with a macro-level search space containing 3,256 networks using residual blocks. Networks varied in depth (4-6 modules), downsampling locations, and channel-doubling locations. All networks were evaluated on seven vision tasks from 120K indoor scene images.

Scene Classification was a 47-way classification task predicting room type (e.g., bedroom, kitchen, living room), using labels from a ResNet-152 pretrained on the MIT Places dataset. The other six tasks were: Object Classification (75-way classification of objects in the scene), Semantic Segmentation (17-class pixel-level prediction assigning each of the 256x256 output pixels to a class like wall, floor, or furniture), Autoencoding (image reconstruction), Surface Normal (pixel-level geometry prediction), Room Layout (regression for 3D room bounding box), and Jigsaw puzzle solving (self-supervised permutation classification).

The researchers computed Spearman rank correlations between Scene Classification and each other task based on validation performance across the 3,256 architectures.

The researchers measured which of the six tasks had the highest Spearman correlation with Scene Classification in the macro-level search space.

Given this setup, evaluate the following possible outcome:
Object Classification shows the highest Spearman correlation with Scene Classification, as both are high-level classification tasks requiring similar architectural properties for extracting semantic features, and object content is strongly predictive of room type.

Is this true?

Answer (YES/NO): NO